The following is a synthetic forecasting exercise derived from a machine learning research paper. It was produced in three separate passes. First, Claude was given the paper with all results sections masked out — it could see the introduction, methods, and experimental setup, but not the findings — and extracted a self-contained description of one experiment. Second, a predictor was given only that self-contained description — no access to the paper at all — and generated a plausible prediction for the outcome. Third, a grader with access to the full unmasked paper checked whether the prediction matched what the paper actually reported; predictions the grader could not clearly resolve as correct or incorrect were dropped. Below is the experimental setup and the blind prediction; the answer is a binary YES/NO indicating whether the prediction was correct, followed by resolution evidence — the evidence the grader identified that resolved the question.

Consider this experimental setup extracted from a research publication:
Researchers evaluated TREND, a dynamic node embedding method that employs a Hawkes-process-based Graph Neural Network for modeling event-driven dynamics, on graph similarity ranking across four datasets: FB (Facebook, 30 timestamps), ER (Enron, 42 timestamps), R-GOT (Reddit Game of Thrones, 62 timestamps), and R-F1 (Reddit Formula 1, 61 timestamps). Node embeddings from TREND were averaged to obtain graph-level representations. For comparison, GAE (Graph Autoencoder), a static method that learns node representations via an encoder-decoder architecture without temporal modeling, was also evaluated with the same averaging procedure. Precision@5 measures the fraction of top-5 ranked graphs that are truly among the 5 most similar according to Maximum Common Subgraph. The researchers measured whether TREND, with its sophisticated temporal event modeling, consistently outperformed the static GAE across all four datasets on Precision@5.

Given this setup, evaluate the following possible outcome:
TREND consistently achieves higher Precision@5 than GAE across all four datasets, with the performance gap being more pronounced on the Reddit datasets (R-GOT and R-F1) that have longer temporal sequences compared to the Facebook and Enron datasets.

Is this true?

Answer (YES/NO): NO